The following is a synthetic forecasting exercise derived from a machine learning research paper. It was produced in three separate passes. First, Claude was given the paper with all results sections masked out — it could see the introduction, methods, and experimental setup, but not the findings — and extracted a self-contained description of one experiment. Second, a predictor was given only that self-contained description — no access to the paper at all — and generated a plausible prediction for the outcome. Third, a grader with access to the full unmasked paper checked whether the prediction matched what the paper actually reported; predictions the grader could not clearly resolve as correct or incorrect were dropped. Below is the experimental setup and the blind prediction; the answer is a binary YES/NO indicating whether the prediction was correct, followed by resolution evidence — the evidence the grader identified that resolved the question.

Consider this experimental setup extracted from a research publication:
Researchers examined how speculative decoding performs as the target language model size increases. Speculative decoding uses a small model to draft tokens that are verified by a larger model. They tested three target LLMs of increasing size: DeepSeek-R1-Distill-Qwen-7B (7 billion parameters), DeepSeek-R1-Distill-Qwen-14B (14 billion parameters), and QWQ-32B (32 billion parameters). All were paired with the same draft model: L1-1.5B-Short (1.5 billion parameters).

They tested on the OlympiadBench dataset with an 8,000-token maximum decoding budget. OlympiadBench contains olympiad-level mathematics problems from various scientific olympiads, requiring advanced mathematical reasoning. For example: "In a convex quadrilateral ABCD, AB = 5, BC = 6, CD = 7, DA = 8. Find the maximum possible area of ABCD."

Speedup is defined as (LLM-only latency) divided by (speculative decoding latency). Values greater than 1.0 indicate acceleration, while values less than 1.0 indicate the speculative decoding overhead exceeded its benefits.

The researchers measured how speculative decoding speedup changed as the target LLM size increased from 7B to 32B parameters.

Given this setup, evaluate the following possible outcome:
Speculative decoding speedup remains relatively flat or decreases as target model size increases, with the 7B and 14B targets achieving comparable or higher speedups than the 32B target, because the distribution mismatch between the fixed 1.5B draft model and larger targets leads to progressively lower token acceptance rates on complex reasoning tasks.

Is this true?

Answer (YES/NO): NO